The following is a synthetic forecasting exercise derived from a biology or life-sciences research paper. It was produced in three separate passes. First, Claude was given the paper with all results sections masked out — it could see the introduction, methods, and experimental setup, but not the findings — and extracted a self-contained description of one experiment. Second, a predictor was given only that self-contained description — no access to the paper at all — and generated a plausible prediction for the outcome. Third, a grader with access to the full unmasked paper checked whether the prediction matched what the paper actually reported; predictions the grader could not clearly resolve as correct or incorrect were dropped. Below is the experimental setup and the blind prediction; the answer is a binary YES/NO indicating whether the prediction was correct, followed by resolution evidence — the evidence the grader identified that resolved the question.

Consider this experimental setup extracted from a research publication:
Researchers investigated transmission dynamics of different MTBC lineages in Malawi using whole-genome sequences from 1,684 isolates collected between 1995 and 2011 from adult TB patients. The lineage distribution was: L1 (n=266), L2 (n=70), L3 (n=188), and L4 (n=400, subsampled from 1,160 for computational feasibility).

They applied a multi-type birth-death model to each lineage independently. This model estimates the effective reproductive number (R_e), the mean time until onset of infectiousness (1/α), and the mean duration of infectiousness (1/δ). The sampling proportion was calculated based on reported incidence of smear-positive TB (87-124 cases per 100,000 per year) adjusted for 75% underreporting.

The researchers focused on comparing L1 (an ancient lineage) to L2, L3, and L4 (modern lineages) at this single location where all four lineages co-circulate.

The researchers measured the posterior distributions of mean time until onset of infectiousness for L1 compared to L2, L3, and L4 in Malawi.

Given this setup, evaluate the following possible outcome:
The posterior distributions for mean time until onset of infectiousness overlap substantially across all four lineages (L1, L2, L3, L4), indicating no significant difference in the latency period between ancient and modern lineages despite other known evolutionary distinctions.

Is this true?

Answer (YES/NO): NO